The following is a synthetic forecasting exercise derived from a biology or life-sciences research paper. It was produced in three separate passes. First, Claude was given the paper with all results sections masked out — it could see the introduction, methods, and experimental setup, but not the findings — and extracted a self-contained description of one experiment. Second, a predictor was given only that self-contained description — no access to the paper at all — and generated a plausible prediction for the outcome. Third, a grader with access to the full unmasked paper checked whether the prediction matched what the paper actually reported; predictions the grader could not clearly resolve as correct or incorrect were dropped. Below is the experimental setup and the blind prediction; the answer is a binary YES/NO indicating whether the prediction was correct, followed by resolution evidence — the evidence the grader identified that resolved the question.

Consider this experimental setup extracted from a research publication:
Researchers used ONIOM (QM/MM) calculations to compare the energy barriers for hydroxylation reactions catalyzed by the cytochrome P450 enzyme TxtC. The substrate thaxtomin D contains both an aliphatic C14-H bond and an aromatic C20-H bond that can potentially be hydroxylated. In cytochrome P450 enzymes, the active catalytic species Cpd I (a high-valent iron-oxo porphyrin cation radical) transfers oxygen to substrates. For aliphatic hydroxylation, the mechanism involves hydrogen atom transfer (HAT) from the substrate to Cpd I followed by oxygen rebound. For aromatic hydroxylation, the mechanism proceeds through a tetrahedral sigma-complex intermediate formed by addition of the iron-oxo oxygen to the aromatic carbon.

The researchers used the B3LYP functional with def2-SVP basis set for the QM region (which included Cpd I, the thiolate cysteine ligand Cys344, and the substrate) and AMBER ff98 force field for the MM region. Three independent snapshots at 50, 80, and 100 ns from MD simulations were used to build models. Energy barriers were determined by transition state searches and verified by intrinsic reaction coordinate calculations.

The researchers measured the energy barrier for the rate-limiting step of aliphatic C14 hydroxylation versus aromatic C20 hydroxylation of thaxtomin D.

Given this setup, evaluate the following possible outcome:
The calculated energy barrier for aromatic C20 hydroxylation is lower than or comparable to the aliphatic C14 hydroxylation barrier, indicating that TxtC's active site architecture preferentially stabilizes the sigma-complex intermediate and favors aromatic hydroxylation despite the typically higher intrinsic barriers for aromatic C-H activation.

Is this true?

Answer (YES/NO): NO